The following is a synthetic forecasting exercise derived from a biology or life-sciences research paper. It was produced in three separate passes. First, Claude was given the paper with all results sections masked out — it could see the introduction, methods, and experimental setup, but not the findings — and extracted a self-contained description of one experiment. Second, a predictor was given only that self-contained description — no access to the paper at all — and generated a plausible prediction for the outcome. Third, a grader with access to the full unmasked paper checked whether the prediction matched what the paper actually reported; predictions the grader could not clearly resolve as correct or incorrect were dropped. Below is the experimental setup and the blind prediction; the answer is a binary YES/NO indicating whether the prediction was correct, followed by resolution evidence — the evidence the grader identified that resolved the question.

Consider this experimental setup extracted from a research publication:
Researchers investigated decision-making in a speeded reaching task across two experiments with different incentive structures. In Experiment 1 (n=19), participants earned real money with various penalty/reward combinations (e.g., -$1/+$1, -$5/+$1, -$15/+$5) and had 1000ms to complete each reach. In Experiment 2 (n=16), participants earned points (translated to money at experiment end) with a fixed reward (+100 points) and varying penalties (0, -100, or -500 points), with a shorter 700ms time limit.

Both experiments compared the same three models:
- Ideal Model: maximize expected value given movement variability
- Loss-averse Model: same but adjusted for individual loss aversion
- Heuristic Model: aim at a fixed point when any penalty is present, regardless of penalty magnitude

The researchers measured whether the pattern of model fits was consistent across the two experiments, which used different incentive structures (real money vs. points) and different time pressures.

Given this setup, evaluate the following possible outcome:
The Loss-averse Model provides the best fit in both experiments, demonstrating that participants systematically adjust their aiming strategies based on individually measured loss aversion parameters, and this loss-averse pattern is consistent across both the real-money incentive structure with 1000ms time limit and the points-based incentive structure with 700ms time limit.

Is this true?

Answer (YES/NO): NO